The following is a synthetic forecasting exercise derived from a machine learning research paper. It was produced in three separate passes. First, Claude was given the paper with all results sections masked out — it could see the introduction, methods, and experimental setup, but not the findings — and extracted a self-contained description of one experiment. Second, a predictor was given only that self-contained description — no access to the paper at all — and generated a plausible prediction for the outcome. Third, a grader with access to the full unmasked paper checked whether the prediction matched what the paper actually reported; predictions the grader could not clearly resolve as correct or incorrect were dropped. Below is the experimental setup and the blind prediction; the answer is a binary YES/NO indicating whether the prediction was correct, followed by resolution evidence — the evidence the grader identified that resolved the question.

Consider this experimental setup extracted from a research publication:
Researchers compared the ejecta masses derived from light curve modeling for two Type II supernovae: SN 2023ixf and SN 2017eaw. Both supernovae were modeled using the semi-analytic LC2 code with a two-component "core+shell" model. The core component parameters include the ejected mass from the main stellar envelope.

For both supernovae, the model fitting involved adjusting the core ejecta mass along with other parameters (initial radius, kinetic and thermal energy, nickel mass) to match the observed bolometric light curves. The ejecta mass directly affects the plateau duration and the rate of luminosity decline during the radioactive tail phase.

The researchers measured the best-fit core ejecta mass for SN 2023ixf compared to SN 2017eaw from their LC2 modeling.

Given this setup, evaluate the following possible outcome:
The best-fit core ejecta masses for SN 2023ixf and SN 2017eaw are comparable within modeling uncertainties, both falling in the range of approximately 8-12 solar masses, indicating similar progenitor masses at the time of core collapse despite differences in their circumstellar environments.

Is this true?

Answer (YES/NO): NO